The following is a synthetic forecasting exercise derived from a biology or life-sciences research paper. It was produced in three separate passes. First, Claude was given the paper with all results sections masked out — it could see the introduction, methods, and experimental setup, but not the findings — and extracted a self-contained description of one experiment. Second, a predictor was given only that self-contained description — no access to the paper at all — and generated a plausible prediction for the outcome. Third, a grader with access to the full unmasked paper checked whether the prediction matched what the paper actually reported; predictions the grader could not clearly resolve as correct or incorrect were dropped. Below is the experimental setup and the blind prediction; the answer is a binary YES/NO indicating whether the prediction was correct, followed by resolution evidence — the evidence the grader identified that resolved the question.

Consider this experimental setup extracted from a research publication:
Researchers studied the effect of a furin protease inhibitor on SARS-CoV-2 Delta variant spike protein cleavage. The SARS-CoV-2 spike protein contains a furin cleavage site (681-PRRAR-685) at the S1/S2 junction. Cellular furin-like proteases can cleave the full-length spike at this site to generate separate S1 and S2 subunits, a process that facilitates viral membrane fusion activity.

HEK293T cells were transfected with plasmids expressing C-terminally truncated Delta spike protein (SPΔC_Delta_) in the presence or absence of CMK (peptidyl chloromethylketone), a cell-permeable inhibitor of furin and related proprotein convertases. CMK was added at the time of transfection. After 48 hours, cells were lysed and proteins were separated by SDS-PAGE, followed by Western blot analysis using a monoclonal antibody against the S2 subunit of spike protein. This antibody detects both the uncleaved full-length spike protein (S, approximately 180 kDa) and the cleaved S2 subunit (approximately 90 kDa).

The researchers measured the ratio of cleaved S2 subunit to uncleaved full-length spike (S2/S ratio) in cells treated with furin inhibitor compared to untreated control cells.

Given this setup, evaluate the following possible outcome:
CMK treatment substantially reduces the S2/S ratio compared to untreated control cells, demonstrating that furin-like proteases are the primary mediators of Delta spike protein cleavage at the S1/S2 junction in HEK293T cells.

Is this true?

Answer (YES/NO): YES